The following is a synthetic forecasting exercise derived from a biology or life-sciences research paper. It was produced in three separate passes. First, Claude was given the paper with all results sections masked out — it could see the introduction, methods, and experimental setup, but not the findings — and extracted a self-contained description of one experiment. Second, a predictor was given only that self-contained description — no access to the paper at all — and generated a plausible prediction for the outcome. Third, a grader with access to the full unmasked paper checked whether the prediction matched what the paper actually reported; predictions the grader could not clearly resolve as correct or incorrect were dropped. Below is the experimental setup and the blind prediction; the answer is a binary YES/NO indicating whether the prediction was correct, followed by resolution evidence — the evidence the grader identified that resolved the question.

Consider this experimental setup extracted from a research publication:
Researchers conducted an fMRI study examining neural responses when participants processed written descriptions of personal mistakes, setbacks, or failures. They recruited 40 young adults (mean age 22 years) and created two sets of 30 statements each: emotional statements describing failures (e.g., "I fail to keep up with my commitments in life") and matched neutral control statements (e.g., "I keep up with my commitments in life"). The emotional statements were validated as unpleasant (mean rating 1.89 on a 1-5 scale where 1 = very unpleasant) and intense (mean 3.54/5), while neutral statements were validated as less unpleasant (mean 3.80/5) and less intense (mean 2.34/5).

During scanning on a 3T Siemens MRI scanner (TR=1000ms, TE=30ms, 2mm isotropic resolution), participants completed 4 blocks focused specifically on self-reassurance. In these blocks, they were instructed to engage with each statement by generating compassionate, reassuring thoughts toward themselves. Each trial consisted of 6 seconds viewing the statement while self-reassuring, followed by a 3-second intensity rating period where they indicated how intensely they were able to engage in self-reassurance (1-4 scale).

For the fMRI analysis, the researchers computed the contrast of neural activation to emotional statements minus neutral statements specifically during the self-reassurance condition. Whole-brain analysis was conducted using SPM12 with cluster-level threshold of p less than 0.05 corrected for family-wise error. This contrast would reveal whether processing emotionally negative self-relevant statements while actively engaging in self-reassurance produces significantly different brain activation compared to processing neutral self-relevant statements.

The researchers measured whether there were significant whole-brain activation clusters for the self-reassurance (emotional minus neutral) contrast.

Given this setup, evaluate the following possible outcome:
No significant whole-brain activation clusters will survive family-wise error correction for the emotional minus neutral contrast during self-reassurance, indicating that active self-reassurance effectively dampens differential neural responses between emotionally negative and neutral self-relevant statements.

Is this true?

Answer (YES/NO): NO